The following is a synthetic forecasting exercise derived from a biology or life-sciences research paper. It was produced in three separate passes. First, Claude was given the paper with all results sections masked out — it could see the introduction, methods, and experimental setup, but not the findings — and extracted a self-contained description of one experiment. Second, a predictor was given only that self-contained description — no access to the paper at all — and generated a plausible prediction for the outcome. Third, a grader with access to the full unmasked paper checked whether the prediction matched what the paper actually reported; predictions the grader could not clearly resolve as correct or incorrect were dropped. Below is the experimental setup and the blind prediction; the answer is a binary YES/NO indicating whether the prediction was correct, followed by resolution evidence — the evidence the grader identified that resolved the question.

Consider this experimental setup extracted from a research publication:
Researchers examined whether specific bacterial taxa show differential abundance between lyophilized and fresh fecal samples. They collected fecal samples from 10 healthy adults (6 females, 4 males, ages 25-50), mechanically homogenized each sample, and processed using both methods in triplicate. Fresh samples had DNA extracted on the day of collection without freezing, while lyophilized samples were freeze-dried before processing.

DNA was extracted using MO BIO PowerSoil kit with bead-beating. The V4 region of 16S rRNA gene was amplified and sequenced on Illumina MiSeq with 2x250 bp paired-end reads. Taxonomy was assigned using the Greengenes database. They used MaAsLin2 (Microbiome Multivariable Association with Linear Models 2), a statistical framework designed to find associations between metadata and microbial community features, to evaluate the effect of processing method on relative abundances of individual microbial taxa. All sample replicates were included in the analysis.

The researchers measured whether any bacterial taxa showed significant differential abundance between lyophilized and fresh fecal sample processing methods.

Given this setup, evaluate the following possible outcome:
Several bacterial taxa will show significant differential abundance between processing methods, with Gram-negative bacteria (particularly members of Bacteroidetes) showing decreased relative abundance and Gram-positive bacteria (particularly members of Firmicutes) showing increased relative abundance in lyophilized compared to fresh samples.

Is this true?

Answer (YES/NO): YES